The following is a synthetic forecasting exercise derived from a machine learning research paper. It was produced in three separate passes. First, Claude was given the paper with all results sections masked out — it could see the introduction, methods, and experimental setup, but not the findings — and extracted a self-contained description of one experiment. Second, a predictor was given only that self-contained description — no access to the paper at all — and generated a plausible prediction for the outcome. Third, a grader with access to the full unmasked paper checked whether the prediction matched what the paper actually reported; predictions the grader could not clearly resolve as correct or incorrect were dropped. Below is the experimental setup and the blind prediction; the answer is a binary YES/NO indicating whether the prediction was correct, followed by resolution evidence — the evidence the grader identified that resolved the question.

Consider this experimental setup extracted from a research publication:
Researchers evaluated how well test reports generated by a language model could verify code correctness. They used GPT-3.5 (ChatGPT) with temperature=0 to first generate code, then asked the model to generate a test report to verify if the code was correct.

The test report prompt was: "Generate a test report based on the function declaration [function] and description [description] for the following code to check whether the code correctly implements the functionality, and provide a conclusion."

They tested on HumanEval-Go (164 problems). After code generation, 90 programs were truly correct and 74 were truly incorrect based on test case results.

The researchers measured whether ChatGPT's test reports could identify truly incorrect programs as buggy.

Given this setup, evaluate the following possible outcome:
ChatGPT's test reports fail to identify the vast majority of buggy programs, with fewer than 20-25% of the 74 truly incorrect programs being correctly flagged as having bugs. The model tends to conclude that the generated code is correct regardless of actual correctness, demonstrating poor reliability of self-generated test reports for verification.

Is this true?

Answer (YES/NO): YES